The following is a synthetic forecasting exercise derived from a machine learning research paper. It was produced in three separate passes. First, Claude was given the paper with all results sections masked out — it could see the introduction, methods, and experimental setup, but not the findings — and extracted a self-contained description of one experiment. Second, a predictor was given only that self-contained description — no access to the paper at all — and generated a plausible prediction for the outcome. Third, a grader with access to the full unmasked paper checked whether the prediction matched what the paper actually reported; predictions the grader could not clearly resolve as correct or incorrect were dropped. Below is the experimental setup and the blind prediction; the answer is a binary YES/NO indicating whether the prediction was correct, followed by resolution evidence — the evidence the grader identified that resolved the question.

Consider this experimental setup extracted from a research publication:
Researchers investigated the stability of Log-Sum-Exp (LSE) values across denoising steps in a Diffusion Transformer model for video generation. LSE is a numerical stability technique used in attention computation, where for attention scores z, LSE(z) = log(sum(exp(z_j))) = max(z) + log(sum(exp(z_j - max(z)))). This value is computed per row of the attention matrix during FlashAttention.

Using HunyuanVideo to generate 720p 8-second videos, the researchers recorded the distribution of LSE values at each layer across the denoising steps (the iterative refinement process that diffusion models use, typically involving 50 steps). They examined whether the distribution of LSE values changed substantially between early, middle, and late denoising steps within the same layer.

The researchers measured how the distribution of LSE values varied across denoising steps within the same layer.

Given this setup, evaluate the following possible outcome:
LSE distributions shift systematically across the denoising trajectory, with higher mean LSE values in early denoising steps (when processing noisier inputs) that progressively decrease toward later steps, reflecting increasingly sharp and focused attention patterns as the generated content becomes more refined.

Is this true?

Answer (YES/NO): NO